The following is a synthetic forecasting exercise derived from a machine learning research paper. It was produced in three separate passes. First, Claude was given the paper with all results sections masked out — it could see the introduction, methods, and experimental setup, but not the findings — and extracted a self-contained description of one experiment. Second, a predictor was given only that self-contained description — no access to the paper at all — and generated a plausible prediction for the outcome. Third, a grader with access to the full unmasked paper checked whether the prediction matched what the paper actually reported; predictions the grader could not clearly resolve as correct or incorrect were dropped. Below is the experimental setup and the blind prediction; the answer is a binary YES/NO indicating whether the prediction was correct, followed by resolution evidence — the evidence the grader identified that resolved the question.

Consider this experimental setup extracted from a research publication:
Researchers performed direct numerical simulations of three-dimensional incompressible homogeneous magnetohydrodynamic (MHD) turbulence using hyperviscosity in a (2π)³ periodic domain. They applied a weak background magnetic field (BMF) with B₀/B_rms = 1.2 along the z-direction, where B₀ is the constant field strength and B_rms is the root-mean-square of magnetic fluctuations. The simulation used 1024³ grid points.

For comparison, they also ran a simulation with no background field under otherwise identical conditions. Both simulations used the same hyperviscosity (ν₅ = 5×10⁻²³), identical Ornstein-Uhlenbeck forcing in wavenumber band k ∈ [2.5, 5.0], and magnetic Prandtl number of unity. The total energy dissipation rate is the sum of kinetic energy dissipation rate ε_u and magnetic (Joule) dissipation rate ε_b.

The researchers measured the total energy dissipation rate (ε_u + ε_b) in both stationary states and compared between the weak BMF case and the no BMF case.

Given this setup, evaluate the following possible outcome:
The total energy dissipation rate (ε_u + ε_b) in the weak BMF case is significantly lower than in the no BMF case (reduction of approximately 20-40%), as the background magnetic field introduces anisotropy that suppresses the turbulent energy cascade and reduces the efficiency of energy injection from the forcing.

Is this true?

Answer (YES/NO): NO